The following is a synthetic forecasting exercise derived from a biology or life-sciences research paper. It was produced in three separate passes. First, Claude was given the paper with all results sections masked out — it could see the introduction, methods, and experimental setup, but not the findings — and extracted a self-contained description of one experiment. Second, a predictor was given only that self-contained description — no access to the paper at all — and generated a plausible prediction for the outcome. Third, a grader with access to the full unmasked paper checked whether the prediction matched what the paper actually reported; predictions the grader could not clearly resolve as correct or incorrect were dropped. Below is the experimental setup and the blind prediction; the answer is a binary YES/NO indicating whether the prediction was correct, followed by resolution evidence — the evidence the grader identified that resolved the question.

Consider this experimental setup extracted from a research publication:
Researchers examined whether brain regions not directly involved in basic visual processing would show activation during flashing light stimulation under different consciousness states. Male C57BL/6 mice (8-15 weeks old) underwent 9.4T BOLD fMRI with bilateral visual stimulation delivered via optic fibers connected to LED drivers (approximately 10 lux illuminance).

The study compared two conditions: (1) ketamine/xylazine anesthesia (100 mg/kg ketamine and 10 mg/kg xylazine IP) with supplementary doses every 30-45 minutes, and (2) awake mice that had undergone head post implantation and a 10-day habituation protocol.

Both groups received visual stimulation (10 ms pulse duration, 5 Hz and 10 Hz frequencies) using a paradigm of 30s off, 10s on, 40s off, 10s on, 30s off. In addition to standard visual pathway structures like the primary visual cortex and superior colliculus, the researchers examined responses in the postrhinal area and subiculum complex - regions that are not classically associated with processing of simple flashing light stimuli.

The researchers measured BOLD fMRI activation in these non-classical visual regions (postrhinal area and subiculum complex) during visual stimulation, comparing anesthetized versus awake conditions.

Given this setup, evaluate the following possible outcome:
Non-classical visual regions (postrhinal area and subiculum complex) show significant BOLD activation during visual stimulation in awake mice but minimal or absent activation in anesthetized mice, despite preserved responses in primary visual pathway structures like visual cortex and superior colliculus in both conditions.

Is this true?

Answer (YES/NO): NO